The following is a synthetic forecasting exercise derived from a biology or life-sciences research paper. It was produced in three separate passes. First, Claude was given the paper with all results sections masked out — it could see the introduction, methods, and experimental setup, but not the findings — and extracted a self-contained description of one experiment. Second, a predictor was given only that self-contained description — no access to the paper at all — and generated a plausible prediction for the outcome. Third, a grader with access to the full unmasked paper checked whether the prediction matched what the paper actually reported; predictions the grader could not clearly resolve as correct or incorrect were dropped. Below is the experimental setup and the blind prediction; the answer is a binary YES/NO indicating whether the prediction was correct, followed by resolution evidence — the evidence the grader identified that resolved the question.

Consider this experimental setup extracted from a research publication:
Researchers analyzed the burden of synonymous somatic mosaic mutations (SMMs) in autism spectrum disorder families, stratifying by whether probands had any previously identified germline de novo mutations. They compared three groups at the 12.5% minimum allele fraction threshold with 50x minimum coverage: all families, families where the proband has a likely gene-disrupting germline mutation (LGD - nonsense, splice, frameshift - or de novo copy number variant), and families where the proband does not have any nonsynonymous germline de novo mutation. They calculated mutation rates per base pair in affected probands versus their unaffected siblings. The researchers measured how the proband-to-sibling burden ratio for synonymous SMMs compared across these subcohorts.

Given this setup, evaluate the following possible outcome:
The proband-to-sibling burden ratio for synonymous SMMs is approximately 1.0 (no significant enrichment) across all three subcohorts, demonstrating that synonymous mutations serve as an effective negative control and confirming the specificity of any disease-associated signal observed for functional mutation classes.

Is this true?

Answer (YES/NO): NO